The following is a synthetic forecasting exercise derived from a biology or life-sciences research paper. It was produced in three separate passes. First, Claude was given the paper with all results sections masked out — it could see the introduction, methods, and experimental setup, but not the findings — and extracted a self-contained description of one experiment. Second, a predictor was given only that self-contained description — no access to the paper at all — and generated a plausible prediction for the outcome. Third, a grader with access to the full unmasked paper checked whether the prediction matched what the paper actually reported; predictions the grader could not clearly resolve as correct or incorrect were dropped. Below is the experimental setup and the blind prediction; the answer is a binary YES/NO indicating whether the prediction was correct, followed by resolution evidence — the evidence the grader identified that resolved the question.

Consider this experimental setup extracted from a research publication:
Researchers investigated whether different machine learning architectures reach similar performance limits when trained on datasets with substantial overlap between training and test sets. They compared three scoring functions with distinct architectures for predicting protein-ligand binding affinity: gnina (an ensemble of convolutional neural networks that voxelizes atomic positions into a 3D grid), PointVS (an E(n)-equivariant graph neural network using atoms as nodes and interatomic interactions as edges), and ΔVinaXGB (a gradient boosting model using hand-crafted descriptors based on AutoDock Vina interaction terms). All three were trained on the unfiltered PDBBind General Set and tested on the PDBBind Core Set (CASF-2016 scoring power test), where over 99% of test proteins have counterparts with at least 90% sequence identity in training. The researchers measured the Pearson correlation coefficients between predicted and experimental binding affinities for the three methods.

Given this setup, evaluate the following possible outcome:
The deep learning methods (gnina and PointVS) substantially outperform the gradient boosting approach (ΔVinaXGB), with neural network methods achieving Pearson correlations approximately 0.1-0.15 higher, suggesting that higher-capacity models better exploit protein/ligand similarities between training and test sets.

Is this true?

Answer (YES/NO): NO